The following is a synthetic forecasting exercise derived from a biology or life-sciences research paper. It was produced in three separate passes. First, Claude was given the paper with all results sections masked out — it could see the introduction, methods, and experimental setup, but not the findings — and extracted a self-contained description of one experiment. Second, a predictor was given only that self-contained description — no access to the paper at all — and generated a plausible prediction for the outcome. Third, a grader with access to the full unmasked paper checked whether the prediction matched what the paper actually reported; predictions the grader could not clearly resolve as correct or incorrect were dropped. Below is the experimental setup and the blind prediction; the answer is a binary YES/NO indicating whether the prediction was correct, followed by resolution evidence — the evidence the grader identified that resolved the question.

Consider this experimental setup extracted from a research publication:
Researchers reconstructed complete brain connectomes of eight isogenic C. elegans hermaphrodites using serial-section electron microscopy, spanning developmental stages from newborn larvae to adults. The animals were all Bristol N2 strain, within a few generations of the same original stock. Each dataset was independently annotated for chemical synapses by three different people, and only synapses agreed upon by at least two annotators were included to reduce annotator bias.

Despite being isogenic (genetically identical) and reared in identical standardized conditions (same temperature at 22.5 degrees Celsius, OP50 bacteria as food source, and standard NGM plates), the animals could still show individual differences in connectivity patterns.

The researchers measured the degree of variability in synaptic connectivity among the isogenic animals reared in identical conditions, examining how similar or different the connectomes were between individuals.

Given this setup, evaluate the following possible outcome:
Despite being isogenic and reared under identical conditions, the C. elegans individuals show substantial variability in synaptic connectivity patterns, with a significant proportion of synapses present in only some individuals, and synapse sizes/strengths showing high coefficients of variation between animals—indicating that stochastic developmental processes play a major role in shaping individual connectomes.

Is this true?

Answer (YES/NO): NO